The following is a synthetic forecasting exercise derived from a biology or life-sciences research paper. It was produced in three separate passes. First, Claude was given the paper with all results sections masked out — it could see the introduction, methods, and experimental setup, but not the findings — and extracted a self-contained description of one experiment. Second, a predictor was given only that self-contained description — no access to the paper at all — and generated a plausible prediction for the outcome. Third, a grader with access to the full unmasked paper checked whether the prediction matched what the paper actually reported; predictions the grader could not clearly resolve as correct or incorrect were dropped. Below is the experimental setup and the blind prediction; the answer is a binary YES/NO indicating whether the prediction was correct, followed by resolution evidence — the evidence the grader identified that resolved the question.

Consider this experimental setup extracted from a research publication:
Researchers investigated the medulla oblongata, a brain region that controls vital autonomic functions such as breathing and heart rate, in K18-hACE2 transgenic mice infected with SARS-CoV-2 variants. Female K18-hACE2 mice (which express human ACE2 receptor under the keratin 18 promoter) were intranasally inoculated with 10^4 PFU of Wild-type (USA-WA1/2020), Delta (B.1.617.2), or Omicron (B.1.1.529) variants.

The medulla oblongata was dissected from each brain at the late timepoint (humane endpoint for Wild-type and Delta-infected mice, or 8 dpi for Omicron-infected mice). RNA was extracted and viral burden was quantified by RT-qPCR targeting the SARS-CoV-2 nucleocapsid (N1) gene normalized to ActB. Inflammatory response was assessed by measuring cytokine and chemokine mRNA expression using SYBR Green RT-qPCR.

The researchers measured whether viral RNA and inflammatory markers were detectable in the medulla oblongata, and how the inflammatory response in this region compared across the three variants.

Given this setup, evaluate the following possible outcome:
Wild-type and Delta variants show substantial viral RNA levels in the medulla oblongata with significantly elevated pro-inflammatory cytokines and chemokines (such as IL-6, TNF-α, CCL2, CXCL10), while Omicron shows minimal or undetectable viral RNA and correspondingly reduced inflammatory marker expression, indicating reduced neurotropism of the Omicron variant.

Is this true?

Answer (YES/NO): NO